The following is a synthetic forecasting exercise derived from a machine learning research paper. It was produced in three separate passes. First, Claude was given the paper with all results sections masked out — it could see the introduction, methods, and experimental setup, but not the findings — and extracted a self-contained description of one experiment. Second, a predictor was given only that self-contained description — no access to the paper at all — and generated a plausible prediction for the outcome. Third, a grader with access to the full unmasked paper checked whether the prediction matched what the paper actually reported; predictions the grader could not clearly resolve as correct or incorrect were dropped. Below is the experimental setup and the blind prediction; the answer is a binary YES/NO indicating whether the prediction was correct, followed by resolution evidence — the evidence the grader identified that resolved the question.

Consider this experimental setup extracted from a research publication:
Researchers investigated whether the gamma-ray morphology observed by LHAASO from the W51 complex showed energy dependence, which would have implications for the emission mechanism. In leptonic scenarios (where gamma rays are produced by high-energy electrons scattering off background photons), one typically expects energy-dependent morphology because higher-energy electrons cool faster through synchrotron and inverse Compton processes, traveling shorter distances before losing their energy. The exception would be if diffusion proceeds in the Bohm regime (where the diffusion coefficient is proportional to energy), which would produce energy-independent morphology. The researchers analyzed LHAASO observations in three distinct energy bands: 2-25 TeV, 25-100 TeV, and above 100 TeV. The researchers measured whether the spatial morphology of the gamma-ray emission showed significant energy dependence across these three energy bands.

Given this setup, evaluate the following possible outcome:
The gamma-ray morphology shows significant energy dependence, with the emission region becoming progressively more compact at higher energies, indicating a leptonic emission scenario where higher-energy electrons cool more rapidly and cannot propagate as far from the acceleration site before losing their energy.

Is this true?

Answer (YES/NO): NO